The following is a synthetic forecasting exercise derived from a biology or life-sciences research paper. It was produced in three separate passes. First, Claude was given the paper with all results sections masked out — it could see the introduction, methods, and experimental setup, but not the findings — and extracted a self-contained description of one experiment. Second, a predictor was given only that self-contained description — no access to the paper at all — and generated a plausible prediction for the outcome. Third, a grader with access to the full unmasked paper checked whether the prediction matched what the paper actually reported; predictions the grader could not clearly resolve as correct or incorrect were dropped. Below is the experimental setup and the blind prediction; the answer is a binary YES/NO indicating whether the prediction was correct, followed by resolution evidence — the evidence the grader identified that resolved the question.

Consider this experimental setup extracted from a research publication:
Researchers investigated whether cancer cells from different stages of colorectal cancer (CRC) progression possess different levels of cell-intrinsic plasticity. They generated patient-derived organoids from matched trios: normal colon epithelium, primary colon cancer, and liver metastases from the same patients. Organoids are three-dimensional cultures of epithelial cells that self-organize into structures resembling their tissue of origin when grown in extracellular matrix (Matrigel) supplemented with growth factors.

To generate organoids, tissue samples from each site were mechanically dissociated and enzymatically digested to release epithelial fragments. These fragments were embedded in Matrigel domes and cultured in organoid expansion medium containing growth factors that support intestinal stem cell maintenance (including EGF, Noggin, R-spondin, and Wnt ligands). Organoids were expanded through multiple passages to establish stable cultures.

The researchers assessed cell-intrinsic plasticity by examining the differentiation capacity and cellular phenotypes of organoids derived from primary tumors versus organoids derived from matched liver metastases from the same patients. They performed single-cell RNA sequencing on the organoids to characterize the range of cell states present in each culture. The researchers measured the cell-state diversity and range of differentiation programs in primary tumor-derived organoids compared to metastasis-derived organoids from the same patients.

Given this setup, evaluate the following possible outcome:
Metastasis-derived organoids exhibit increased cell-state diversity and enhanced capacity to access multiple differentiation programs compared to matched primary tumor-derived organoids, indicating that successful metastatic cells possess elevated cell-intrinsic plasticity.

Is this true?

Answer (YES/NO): YES